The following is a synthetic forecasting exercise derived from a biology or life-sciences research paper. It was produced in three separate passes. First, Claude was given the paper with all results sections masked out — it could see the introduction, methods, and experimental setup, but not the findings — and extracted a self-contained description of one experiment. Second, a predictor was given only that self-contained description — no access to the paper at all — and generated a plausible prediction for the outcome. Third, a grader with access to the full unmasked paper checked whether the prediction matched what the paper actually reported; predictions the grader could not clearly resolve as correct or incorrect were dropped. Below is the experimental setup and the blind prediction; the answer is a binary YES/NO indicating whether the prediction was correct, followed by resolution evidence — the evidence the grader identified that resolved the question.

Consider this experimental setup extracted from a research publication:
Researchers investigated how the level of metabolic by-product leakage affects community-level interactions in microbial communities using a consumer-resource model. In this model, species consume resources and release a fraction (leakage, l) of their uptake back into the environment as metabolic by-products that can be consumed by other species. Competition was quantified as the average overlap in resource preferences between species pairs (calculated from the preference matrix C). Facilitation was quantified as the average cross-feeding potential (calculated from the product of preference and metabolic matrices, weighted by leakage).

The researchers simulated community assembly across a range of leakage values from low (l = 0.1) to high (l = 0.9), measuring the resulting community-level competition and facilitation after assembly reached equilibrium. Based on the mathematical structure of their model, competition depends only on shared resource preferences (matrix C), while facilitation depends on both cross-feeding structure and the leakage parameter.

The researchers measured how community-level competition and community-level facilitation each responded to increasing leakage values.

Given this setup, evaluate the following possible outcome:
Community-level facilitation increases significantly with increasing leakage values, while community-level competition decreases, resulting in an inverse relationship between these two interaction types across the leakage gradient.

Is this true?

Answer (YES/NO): NO